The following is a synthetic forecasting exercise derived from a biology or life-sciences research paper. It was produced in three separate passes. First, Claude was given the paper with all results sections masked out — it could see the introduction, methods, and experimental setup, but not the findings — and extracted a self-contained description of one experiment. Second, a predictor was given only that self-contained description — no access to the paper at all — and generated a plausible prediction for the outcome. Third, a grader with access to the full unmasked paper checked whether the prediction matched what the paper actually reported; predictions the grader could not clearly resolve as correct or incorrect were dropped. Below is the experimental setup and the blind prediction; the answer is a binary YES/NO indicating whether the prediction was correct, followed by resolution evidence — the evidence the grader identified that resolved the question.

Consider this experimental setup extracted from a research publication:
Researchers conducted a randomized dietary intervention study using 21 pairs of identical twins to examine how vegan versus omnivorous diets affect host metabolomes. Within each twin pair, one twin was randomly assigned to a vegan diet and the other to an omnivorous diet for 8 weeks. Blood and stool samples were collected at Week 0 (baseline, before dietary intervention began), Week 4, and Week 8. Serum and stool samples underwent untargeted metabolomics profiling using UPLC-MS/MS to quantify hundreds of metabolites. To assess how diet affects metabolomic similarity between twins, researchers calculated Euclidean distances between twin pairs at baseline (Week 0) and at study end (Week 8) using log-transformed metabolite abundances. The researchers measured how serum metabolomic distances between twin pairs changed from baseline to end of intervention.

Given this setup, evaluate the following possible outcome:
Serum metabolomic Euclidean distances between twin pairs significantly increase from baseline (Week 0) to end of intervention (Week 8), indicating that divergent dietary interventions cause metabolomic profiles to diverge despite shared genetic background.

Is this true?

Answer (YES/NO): YES